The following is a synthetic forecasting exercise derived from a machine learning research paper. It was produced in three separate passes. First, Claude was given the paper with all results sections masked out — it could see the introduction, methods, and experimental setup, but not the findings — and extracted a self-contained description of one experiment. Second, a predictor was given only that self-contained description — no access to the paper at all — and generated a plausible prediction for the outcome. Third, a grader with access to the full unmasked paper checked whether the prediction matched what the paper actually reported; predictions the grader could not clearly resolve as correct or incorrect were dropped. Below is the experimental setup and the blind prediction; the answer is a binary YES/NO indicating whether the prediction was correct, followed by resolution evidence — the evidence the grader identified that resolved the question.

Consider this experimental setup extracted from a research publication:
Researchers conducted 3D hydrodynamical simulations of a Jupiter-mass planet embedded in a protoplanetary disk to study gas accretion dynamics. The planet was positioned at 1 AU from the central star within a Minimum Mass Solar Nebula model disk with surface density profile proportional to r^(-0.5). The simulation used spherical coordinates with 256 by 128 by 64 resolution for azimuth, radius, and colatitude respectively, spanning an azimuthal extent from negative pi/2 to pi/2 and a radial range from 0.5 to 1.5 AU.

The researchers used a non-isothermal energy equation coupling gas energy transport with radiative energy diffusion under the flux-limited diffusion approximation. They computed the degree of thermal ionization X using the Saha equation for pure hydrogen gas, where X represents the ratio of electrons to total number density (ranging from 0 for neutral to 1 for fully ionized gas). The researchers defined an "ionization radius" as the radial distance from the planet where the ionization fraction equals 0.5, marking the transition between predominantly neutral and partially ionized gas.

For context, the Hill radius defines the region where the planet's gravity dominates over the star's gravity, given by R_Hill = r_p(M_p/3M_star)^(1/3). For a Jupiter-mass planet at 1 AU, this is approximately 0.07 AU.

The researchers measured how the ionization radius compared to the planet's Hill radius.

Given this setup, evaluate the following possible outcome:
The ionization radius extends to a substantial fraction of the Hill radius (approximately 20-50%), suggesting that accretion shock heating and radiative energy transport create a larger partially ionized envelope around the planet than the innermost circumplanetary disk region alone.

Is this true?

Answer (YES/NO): YES